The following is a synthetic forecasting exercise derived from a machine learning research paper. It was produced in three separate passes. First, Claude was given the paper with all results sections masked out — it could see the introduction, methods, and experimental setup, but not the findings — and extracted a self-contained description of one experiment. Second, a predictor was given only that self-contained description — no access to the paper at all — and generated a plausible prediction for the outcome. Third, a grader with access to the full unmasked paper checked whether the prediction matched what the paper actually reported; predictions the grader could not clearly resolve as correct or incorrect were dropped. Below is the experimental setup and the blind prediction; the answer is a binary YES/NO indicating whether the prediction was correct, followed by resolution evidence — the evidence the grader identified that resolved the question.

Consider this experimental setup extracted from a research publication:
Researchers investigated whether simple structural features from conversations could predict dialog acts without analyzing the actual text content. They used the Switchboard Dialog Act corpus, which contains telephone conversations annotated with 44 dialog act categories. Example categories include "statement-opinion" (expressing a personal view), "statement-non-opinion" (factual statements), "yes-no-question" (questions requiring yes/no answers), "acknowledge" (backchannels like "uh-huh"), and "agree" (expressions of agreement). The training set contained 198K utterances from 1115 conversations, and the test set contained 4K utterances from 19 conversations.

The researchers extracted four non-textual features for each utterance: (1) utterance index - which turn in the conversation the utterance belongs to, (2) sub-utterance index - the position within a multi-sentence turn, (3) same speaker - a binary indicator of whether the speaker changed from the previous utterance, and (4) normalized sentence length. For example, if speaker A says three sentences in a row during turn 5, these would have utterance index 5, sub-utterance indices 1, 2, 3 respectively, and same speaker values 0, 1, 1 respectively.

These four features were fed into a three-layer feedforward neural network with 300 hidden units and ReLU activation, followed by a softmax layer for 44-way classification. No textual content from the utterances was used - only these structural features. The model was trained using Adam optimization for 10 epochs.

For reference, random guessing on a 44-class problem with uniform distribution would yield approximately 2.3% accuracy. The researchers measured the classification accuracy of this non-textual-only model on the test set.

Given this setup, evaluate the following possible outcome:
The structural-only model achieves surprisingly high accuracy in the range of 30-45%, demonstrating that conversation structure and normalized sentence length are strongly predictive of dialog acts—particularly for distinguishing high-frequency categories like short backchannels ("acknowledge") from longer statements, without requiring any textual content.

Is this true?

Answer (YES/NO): YES